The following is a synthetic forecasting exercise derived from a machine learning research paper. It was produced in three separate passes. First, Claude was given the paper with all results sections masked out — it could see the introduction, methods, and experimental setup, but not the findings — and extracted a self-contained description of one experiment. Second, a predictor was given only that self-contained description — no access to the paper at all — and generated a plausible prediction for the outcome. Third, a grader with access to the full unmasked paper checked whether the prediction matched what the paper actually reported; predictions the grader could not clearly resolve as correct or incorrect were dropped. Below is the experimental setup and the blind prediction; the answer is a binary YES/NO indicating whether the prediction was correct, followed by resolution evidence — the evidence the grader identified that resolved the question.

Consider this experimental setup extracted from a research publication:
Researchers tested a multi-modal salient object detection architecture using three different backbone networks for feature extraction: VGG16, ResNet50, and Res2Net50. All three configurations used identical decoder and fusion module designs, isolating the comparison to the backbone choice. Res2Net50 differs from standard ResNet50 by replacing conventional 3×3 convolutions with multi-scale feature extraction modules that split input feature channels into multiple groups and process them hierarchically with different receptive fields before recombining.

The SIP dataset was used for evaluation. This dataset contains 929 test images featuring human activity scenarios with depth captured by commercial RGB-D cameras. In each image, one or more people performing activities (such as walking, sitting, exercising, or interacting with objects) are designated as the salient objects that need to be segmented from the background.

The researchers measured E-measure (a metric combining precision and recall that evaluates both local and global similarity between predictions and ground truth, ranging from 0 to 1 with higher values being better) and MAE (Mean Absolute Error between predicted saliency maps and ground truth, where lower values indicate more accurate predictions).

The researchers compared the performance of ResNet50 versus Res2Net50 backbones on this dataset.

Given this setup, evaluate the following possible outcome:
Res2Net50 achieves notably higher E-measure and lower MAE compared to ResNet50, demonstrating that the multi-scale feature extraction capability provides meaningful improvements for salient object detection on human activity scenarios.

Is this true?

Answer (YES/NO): YES